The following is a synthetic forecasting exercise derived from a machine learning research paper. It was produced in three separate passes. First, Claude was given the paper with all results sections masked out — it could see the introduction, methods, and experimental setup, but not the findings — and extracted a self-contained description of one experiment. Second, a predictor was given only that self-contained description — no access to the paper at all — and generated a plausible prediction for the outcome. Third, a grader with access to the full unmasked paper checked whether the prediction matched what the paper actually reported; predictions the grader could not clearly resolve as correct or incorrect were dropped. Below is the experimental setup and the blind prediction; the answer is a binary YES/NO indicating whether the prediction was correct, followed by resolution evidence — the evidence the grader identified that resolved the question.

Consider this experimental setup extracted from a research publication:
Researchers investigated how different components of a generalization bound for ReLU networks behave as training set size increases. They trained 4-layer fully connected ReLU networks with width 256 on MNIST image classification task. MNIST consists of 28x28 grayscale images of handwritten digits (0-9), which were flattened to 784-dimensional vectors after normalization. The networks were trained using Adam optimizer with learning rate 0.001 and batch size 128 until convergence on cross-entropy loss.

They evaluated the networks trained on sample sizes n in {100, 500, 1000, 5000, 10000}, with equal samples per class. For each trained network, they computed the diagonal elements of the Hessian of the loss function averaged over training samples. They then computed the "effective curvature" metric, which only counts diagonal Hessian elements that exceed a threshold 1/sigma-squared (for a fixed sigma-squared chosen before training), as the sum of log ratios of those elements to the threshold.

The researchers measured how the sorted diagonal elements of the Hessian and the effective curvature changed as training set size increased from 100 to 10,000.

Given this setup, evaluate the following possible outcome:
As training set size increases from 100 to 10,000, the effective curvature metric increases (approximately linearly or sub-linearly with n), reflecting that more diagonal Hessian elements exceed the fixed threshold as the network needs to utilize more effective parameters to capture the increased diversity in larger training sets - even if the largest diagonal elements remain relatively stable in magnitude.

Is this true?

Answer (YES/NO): NO